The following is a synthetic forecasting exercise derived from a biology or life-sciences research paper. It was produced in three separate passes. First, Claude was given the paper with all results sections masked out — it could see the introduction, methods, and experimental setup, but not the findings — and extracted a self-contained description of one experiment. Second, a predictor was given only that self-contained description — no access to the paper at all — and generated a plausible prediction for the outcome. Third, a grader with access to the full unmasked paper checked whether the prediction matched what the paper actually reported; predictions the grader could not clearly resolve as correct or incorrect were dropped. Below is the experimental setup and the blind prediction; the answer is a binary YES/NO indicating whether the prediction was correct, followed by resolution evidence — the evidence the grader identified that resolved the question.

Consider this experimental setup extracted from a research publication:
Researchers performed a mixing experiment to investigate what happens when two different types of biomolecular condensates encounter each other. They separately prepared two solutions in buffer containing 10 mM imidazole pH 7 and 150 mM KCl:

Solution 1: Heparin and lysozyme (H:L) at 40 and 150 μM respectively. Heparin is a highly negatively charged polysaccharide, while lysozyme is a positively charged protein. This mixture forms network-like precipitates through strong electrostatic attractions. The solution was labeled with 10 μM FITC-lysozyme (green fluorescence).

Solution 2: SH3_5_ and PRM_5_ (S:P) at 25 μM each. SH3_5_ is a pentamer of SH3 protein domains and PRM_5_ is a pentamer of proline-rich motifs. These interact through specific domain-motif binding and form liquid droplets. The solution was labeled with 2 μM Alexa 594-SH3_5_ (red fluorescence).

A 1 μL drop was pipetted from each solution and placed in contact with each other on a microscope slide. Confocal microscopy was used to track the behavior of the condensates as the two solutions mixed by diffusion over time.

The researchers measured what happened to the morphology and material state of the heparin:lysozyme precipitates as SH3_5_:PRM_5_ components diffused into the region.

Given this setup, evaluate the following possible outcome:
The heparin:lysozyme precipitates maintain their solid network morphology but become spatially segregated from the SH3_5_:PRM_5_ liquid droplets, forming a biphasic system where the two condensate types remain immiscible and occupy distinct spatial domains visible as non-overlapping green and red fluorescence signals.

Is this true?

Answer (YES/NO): NO